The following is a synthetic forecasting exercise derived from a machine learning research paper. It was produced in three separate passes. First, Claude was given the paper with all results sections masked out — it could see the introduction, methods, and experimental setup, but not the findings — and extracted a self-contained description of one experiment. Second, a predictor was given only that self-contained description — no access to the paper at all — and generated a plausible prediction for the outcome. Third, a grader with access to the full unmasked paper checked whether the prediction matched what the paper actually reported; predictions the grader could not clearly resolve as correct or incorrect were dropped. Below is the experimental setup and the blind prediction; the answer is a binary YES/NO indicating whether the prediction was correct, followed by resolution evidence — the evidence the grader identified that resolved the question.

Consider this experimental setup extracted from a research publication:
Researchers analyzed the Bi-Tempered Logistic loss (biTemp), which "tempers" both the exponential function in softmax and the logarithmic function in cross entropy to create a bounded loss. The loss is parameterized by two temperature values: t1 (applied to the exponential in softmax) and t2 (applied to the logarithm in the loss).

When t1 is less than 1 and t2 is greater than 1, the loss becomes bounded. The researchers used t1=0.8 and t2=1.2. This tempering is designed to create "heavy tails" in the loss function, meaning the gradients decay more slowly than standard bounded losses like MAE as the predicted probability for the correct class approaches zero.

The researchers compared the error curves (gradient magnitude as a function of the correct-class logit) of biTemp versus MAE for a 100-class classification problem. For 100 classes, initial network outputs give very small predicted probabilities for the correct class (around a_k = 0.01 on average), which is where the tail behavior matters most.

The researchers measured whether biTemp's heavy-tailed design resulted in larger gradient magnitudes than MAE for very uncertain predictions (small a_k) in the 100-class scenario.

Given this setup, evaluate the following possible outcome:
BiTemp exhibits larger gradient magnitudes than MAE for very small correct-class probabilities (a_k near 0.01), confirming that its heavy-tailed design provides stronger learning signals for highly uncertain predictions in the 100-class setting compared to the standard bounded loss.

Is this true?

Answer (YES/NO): YES